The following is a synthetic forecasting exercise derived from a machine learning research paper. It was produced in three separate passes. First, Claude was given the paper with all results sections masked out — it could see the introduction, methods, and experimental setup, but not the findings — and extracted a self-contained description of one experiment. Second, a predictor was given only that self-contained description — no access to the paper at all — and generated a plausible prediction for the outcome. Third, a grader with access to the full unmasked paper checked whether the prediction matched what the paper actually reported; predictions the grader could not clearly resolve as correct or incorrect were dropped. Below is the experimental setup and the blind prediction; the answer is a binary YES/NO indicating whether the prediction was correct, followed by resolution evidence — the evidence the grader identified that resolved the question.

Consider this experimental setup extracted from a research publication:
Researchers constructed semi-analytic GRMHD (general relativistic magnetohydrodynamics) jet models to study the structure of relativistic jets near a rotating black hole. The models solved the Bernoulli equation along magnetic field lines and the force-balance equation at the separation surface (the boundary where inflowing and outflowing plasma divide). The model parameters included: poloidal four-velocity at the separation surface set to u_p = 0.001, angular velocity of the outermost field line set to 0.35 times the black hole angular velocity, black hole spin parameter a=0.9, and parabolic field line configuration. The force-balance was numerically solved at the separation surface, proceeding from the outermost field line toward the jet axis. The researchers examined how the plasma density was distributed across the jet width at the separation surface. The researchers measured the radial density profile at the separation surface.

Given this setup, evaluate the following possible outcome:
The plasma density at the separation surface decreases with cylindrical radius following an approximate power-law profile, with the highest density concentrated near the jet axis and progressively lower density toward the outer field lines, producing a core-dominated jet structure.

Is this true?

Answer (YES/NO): NO